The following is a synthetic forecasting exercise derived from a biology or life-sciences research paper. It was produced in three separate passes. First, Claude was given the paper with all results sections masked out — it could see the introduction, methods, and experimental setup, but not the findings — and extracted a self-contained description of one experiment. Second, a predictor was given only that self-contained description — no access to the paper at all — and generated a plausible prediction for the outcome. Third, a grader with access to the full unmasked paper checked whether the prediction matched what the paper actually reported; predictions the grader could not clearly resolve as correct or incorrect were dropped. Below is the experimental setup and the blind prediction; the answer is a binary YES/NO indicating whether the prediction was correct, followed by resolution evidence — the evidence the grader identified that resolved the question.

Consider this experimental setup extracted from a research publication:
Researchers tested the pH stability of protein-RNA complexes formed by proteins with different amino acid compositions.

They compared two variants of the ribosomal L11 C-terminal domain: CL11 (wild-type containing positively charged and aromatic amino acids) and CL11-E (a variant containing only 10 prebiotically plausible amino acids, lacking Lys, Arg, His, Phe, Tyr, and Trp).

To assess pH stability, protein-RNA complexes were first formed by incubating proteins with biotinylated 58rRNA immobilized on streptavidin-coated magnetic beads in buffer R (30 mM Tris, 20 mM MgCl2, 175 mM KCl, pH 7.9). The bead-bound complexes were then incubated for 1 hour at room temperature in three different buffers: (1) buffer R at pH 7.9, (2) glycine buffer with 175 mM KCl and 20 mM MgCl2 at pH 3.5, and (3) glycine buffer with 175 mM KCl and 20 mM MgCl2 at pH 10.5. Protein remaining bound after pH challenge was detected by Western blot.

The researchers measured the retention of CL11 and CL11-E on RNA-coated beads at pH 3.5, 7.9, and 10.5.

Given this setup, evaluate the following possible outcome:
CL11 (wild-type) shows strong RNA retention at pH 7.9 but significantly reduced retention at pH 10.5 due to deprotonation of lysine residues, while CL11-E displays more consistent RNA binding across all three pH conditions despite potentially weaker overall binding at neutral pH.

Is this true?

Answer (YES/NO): NO